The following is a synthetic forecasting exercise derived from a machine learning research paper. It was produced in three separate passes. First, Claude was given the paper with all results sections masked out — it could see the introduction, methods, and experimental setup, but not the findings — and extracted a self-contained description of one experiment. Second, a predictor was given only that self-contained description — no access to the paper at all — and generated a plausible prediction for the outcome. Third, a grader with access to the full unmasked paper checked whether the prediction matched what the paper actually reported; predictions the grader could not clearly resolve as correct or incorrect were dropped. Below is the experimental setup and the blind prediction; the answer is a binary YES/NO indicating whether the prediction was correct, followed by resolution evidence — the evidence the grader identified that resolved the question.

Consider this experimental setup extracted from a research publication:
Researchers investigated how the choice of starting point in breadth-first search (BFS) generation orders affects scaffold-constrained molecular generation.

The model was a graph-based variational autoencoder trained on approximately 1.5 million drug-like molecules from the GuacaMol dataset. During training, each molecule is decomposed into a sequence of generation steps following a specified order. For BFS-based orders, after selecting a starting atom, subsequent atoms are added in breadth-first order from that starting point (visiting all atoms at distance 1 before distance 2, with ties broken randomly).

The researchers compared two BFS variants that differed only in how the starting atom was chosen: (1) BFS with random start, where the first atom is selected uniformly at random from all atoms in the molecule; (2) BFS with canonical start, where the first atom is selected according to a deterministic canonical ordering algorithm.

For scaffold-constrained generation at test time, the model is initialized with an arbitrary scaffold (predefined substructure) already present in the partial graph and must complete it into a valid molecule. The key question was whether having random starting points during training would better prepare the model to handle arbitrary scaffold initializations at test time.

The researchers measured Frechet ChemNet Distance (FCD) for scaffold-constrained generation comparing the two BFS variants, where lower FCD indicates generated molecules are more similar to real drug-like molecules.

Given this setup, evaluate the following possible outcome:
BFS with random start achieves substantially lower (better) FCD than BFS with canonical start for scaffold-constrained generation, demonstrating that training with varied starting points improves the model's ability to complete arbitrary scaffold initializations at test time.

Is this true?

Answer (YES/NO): YES